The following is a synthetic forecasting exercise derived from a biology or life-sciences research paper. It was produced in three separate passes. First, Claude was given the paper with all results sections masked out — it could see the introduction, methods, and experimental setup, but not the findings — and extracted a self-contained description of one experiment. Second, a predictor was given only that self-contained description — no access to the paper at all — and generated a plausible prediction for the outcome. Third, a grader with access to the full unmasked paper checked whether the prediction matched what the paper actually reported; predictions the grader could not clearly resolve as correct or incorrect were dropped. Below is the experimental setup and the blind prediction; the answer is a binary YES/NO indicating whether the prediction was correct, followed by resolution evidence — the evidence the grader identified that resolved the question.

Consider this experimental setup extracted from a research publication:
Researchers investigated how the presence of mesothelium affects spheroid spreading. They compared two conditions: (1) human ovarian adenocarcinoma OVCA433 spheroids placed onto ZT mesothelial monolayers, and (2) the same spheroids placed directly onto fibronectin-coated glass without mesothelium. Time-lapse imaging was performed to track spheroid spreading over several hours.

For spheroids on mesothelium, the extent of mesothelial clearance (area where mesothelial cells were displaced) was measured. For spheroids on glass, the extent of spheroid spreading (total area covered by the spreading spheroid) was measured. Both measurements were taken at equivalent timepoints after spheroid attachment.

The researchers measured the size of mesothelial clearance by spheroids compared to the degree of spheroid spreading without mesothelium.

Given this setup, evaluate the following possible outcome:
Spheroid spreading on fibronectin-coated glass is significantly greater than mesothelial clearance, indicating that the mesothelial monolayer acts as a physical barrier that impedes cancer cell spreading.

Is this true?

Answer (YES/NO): YES